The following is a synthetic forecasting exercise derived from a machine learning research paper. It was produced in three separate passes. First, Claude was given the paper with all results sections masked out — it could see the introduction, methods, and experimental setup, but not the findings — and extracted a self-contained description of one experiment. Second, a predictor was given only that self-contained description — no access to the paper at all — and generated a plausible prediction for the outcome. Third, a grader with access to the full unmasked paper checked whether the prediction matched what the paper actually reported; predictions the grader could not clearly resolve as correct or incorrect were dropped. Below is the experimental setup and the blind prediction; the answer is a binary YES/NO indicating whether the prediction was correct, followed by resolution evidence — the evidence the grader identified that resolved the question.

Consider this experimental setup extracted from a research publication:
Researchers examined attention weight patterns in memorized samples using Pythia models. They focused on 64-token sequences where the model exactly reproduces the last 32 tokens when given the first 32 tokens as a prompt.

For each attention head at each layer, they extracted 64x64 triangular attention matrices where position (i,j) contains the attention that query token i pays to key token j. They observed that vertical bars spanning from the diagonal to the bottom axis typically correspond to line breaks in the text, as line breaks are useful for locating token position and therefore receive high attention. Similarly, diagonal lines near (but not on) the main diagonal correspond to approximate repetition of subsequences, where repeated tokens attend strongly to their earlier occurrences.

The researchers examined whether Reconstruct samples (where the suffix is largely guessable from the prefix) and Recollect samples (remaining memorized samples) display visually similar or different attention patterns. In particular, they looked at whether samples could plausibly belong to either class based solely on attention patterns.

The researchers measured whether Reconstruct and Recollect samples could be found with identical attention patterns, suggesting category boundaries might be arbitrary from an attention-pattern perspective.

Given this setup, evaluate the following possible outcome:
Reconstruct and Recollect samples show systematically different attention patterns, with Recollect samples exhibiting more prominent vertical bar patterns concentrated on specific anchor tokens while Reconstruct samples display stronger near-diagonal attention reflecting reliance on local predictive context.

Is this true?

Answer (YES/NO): NO